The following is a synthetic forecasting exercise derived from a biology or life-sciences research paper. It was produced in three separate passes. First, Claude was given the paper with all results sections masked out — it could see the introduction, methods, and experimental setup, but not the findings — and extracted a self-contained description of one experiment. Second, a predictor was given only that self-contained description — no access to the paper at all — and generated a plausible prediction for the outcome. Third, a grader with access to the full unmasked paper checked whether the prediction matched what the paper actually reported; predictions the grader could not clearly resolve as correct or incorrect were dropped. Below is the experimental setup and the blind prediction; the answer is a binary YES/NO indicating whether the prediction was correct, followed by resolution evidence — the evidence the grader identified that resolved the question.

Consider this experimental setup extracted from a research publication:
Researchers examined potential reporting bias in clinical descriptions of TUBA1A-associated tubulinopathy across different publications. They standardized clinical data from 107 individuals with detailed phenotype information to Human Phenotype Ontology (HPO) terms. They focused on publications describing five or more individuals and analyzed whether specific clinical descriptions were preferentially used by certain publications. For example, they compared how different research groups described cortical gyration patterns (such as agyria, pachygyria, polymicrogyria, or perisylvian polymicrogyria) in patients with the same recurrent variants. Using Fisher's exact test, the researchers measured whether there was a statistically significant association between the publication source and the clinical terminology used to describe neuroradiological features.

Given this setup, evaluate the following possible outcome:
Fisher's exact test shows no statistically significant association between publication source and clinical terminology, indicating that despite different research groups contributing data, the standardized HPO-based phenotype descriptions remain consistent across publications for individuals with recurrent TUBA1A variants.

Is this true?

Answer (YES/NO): NO